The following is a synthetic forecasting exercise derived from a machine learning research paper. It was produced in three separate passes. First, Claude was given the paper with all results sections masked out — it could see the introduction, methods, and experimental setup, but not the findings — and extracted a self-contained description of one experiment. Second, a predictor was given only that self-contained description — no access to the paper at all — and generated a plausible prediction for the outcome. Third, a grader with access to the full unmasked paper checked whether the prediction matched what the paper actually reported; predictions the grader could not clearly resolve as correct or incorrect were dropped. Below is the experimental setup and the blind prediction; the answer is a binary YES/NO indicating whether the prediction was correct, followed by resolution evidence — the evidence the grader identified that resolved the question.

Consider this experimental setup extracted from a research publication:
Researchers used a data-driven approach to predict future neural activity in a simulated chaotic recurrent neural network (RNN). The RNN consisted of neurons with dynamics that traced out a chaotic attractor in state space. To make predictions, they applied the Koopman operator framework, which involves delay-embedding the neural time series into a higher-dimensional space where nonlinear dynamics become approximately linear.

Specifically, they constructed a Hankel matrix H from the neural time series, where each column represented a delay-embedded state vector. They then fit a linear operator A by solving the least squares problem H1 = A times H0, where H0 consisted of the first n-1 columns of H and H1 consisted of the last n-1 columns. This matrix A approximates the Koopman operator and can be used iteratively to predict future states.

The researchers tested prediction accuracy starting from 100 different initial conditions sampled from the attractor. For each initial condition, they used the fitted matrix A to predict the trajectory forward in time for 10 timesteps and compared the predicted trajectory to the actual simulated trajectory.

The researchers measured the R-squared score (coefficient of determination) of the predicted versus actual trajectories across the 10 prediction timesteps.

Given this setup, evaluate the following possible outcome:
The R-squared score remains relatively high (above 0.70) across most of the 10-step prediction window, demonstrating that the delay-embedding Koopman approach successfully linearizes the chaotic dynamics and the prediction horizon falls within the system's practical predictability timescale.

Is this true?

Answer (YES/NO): NO